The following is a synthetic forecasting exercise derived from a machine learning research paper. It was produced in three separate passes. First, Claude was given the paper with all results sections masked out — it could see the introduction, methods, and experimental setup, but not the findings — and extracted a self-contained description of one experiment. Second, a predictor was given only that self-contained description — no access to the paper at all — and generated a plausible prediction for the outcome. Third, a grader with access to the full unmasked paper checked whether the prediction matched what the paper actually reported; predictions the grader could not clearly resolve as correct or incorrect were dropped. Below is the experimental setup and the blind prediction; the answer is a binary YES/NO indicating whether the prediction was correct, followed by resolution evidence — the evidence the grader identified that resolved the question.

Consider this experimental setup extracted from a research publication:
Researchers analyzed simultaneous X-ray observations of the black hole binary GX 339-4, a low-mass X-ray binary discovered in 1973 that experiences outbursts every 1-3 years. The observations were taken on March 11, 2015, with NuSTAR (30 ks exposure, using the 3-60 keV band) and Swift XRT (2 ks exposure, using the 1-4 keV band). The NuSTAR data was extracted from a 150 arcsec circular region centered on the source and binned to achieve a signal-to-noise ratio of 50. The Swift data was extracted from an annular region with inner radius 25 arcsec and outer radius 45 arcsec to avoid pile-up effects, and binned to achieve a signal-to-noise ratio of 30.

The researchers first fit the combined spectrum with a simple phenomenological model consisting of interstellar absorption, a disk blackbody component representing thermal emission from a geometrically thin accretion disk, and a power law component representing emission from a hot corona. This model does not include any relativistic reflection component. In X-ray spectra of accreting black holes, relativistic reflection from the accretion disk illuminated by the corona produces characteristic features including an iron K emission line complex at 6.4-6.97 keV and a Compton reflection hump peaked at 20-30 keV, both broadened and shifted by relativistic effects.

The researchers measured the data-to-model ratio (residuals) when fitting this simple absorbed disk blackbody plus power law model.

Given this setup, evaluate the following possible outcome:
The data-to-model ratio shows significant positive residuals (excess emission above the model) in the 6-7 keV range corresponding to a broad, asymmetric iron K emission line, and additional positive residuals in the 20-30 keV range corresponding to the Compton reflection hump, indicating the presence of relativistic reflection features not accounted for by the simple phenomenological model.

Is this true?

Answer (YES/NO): YES